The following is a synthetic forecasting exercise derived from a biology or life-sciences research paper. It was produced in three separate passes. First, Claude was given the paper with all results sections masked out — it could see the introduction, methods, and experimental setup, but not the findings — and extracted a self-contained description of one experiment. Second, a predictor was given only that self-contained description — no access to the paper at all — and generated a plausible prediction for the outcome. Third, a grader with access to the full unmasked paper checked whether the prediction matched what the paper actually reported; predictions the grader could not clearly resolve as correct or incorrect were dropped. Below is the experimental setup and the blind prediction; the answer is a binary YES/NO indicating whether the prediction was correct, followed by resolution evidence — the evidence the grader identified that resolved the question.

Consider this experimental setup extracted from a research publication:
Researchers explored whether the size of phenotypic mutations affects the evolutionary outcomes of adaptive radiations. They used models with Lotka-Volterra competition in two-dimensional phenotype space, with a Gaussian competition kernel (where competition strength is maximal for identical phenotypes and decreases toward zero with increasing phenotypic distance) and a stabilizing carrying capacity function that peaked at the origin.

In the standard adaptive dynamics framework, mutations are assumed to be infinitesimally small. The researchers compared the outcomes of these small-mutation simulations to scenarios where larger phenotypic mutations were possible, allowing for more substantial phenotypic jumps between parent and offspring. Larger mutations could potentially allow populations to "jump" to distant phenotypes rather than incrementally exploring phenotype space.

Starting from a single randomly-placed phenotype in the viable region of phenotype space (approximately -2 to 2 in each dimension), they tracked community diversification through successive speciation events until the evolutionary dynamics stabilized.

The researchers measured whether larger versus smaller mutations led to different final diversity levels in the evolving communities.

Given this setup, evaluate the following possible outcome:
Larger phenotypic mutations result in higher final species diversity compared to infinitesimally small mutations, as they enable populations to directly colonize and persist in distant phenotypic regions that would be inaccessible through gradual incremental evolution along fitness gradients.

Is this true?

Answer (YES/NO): YES